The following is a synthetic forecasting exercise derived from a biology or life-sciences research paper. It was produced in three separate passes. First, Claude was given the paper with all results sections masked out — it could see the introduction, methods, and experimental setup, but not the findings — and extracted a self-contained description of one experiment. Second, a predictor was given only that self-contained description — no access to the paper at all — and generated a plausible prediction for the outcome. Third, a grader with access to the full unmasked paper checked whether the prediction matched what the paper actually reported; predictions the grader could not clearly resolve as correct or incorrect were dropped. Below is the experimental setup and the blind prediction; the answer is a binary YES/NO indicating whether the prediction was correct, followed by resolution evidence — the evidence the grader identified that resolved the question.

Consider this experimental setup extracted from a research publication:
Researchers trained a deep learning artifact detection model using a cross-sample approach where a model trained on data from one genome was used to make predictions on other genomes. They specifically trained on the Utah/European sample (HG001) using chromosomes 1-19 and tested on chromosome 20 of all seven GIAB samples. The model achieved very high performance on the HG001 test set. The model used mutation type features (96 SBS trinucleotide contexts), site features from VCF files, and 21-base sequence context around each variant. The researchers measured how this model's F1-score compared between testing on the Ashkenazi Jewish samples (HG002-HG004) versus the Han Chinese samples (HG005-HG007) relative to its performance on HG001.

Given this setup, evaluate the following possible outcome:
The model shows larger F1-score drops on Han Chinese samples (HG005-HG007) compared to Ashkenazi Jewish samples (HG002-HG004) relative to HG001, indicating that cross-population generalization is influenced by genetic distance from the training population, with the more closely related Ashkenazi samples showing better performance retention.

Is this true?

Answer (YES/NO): NO